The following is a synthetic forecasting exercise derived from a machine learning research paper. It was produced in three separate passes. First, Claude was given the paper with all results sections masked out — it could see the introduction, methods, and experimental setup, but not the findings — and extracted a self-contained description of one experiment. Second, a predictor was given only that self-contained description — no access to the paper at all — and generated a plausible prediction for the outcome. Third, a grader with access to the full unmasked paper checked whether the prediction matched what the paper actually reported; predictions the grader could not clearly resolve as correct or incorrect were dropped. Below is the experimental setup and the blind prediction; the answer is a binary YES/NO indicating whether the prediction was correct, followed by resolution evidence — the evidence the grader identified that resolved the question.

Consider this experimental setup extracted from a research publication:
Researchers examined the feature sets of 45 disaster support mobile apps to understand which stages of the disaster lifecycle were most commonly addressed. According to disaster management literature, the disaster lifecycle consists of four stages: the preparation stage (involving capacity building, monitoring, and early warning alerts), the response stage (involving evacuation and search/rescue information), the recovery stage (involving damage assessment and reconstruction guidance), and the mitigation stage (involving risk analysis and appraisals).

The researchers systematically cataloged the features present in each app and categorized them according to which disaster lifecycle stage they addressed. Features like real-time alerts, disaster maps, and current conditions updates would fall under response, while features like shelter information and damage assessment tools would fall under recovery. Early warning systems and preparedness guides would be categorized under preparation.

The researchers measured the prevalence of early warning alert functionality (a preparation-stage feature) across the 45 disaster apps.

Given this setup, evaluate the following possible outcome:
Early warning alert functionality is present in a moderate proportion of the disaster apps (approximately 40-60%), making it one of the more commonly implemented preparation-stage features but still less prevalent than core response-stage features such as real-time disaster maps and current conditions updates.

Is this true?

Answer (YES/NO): NO